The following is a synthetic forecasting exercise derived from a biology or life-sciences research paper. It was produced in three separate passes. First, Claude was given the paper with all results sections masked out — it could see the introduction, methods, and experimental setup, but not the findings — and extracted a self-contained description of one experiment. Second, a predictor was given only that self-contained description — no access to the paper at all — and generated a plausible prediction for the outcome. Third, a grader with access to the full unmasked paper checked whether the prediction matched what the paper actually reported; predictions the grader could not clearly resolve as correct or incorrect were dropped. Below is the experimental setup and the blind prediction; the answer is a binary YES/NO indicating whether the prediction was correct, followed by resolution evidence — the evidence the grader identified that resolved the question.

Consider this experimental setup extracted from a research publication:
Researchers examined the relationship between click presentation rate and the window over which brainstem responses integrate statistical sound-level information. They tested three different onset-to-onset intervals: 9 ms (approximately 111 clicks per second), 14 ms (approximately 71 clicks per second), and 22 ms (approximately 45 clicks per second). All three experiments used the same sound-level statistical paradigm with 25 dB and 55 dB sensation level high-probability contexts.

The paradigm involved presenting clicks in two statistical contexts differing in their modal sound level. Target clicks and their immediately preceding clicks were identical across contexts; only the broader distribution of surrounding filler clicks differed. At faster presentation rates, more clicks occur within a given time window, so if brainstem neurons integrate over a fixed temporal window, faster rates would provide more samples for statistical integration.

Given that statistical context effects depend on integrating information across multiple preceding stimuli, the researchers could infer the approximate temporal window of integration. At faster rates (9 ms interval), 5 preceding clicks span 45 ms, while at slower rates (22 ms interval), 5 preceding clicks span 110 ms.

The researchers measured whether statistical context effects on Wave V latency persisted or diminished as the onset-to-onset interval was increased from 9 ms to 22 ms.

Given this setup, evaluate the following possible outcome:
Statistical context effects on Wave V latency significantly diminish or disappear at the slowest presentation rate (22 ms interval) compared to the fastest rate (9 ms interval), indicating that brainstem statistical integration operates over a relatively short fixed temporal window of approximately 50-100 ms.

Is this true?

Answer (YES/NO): NO